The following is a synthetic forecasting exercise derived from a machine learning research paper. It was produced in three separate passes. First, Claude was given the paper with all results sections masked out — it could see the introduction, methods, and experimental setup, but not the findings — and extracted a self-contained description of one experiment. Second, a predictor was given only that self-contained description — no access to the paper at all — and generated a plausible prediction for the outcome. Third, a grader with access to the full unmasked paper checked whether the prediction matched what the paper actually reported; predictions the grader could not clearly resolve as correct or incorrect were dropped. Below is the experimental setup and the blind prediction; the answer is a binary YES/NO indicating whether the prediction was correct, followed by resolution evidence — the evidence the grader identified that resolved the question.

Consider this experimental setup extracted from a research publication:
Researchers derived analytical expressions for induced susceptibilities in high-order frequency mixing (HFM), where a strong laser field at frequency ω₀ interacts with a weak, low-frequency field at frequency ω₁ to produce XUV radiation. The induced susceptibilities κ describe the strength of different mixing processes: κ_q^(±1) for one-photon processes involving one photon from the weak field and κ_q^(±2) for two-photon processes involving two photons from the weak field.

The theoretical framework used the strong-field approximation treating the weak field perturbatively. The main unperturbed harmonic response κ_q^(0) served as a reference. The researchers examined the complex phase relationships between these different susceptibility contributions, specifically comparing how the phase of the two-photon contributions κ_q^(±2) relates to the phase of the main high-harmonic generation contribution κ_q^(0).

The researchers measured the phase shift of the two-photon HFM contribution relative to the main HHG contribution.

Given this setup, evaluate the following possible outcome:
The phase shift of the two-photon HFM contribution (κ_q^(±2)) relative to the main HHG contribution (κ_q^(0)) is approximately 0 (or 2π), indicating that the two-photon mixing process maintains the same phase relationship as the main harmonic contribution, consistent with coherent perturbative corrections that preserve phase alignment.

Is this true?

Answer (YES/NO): NO